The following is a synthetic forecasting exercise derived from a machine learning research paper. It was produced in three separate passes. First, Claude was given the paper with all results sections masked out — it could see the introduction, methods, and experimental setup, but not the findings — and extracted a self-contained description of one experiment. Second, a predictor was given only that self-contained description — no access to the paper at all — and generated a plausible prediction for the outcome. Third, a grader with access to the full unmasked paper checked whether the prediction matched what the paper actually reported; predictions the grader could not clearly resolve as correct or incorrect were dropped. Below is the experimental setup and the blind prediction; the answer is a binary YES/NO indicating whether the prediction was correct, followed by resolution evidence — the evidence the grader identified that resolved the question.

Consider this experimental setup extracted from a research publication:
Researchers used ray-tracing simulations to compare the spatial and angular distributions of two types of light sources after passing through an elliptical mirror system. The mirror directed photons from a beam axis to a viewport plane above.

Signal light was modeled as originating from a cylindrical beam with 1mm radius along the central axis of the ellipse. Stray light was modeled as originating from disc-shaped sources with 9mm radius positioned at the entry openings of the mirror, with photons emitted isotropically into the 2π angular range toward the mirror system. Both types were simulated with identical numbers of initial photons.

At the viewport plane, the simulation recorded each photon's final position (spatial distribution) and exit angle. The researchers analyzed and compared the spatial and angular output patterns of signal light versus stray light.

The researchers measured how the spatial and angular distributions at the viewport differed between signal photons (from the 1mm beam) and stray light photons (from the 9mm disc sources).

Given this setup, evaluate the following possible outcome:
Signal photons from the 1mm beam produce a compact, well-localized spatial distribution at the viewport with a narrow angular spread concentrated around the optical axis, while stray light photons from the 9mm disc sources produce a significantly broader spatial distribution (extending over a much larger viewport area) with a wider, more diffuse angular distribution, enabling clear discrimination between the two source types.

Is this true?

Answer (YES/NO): YES